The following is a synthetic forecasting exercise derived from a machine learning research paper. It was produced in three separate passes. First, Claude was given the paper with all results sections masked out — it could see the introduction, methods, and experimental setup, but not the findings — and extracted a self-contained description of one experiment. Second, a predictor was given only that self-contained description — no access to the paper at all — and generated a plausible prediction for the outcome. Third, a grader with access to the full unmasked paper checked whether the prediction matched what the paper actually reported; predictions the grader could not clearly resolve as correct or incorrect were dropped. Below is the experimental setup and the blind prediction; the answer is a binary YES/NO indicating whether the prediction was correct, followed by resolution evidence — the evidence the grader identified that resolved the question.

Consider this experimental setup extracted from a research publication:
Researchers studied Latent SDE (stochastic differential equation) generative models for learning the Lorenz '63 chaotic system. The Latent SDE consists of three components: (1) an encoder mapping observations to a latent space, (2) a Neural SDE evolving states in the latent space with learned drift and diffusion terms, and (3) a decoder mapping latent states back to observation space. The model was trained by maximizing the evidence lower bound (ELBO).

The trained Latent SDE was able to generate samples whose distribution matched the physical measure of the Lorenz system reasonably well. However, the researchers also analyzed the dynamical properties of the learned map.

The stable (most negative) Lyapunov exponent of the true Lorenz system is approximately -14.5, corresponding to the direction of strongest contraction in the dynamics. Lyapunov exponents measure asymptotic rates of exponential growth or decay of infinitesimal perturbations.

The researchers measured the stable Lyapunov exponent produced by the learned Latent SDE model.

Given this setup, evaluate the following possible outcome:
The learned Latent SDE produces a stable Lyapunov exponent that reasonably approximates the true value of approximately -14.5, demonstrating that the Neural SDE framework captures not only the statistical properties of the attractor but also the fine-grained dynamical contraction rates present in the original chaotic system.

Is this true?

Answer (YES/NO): NO